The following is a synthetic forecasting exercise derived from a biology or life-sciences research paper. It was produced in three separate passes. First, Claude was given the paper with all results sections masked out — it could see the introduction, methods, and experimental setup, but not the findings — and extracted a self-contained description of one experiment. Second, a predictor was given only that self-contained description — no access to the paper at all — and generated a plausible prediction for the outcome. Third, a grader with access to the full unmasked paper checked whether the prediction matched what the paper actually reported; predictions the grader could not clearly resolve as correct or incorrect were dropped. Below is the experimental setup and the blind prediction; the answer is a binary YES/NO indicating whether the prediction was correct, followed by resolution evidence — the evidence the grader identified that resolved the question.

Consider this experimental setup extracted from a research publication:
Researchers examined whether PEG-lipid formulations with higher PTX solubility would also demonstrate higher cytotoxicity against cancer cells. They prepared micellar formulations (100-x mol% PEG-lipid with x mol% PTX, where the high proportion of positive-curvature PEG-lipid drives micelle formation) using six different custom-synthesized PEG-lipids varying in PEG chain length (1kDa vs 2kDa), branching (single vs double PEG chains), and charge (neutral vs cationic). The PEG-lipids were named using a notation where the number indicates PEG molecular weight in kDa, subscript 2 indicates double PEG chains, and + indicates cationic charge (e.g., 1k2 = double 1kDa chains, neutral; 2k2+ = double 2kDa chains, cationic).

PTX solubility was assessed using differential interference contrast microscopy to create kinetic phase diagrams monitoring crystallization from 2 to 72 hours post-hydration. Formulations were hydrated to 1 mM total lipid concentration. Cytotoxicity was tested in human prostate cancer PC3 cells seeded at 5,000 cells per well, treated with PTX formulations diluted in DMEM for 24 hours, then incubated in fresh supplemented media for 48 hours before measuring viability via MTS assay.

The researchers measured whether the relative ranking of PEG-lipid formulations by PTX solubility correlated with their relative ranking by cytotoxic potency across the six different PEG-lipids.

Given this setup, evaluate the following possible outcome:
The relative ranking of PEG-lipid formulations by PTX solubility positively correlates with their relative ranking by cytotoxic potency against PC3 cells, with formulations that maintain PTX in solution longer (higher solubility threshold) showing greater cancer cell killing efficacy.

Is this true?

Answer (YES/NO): YES